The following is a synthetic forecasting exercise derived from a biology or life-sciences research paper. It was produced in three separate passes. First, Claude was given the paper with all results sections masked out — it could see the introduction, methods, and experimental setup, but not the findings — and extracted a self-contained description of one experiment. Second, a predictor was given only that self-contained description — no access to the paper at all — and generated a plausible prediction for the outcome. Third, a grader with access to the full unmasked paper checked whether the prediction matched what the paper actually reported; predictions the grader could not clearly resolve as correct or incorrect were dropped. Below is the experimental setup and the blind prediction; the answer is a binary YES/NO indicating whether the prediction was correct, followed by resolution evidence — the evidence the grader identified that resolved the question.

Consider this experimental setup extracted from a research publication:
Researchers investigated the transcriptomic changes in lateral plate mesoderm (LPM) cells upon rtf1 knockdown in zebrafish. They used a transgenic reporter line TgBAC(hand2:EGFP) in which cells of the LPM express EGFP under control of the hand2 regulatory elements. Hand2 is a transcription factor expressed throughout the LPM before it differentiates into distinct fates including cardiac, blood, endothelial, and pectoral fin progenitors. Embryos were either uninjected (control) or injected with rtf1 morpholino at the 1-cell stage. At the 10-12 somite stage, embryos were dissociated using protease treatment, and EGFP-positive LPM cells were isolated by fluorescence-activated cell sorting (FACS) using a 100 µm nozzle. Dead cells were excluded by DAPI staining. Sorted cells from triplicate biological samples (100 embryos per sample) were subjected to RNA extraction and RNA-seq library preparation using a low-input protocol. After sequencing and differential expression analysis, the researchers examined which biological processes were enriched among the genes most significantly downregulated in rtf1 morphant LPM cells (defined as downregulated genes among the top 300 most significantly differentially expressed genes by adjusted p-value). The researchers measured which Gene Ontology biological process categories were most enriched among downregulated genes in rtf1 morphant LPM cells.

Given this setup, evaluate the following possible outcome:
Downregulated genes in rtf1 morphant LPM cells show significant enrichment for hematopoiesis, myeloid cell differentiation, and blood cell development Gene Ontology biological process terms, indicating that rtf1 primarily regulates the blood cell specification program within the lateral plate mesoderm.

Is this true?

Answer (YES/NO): NO